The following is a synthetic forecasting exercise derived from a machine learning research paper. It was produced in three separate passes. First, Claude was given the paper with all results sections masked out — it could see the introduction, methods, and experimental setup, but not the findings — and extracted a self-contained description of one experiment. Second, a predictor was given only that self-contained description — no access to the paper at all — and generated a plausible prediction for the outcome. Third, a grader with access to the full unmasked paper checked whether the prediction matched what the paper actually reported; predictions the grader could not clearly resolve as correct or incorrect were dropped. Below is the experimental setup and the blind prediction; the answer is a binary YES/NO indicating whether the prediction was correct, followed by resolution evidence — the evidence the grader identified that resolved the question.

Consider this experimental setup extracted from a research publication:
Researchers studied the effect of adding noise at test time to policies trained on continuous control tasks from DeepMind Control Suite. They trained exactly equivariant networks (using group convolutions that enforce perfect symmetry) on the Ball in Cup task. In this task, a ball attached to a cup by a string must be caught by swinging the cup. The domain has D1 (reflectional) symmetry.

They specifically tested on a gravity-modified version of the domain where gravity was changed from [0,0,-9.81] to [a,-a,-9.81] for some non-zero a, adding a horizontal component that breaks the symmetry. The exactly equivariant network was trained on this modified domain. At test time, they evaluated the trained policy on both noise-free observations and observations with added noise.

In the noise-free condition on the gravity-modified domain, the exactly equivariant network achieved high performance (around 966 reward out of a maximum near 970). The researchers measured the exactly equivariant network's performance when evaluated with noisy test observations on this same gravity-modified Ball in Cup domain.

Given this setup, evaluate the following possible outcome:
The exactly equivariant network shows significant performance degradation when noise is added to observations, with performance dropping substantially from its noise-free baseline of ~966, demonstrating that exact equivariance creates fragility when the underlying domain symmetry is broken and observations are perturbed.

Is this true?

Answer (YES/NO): YES